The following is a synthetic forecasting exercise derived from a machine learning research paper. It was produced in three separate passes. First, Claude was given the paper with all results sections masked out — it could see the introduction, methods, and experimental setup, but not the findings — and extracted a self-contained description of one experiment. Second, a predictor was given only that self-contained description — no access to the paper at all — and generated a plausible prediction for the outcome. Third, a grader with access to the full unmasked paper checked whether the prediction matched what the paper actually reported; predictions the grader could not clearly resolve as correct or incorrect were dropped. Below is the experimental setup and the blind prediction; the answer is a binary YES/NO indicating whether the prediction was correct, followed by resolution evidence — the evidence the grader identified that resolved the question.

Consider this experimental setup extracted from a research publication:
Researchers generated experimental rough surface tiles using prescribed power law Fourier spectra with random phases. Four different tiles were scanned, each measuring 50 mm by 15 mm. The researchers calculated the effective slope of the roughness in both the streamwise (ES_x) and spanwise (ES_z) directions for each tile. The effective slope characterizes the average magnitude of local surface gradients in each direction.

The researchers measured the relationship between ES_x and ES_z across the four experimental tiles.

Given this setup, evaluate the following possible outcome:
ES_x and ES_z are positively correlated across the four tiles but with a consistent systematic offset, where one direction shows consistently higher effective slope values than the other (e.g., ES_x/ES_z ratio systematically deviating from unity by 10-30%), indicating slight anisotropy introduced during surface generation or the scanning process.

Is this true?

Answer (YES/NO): NO